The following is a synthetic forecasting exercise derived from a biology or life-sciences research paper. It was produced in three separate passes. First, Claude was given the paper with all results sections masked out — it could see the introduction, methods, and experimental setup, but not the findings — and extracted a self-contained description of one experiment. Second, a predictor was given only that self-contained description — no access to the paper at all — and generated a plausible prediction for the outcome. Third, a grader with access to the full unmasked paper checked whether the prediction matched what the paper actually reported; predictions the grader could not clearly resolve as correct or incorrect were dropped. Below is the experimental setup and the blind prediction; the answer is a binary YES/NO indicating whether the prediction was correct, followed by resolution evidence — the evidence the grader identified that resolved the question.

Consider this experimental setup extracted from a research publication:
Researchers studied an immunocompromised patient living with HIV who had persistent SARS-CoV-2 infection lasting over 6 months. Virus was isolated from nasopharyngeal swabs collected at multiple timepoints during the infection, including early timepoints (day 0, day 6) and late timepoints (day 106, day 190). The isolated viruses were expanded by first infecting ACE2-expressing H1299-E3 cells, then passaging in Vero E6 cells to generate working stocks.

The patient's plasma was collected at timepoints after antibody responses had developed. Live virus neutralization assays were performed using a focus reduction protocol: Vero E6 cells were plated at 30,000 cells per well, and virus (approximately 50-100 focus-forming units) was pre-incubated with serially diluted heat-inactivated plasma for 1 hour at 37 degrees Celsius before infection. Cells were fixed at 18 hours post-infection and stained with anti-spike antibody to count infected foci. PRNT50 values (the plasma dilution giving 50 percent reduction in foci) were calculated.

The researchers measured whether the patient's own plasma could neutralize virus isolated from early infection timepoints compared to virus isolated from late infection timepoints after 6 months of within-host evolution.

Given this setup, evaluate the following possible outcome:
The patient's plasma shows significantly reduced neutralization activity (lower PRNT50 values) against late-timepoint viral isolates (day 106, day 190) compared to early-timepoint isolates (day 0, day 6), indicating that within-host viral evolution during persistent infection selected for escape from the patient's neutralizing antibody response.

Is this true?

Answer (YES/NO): YES